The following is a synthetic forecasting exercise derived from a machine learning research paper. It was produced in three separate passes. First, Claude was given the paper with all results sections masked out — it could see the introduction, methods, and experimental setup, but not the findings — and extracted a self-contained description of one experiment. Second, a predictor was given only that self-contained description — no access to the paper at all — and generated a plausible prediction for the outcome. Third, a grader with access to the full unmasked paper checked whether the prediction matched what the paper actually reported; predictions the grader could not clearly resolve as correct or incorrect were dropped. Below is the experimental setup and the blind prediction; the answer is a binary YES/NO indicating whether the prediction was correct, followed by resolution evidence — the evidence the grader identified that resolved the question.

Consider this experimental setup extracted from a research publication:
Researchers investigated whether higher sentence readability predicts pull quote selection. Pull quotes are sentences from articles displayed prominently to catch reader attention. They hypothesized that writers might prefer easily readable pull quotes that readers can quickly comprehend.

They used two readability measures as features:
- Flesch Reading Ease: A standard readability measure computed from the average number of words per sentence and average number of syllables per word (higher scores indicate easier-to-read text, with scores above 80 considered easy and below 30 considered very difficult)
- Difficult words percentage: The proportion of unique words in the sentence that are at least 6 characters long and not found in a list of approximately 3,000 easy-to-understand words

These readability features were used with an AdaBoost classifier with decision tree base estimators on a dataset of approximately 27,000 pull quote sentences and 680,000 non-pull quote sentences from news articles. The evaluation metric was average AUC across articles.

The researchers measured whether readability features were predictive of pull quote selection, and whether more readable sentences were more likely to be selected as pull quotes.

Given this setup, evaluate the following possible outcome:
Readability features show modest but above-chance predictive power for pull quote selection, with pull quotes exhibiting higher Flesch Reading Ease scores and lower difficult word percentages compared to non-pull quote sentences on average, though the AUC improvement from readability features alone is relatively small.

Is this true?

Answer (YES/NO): YES